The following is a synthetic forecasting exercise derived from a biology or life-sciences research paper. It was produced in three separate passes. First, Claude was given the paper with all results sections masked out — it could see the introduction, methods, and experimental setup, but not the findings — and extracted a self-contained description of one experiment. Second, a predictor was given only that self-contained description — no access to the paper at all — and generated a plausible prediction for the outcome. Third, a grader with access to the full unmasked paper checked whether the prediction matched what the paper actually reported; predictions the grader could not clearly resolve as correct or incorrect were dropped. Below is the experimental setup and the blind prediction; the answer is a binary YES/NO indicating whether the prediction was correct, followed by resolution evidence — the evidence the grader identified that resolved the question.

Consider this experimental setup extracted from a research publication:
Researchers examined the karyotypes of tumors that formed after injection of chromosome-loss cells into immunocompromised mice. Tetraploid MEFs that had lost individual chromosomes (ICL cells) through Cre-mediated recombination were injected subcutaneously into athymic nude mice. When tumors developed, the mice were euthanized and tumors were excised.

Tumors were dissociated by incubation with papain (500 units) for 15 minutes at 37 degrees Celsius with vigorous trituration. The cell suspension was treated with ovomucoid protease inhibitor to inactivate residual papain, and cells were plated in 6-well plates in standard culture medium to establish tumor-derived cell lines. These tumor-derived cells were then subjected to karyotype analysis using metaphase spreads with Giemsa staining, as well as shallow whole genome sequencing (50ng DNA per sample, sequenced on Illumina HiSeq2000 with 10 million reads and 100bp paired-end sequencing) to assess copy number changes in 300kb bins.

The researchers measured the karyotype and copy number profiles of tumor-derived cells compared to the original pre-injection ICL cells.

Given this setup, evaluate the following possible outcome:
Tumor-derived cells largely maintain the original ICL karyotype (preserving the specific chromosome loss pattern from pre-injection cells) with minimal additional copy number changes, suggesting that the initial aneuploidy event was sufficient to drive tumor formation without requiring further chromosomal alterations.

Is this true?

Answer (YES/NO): YES